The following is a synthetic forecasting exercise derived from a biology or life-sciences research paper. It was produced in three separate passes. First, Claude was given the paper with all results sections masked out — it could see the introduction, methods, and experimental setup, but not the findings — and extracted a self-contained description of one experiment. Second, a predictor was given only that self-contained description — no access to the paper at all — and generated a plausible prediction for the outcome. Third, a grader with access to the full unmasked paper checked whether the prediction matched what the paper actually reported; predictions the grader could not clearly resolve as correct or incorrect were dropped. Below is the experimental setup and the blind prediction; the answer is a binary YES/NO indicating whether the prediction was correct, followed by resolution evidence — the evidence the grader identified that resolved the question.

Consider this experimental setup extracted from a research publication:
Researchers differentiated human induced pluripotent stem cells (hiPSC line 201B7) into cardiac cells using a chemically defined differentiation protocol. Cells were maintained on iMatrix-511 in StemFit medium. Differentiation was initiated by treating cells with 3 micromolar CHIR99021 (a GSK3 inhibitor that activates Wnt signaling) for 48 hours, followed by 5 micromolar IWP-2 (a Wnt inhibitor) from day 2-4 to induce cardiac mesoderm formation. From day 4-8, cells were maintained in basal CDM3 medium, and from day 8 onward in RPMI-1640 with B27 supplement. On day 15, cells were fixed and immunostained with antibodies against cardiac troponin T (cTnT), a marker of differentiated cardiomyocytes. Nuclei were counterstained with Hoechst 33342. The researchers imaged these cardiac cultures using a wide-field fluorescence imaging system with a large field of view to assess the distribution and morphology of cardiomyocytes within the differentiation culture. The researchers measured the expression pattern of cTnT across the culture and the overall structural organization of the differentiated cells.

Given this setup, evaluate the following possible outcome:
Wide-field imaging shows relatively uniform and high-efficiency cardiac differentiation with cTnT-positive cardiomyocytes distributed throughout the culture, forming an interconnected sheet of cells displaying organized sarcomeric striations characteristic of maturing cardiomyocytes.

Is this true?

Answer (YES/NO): NO